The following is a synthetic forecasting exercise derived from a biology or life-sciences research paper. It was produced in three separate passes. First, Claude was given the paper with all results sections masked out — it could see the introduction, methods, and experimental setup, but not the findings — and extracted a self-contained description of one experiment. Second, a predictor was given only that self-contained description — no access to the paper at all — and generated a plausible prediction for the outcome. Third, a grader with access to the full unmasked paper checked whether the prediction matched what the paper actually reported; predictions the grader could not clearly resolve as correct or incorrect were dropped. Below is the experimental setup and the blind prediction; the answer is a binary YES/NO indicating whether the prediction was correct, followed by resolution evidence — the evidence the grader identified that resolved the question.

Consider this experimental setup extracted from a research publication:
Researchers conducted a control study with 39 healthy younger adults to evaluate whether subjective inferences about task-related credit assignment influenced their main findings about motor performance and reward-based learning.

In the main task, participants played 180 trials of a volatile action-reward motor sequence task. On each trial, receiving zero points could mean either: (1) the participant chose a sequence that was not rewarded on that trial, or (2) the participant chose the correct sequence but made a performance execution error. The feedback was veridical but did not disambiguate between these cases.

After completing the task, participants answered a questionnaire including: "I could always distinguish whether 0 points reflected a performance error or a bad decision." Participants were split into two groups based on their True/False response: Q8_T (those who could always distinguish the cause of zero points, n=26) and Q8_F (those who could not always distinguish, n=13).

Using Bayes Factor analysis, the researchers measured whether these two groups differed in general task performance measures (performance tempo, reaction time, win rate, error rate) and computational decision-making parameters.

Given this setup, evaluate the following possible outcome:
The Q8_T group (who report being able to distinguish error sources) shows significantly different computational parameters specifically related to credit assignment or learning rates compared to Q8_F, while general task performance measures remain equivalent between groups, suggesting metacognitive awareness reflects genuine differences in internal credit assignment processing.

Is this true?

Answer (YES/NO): NO